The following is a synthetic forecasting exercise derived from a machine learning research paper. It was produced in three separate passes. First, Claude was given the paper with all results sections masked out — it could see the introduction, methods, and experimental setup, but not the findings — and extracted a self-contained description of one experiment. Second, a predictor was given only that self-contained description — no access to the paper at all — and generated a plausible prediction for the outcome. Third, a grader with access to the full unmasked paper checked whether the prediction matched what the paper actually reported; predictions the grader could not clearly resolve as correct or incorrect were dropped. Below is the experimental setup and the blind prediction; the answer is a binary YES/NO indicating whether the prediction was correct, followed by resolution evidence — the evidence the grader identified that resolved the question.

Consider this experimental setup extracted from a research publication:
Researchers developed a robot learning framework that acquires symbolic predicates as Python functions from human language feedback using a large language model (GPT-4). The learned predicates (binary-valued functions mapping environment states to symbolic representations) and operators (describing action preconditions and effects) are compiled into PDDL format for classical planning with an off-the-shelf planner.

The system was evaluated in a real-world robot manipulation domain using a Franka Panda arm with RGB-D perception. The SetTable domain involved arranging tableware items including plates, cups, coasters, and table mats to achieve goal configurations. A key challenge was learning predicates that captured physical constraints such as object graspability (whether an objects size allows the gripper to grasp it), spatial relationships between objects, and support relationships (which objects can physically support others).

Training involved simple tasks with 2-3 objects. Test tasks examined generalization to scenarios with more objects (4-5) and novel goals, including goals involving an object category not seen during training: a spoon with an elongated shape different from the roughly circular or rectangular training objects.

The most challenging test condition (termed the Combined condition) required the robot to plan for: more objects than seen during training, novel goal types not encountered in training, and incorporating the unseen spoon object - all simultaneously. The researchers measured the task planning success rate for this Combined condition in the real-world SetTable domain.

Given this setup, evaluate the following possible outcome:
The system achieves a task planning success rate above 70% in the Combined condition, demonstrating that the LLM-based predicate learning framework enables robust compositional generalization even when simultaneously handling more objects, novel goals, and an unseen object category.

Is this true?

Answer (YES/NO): NO